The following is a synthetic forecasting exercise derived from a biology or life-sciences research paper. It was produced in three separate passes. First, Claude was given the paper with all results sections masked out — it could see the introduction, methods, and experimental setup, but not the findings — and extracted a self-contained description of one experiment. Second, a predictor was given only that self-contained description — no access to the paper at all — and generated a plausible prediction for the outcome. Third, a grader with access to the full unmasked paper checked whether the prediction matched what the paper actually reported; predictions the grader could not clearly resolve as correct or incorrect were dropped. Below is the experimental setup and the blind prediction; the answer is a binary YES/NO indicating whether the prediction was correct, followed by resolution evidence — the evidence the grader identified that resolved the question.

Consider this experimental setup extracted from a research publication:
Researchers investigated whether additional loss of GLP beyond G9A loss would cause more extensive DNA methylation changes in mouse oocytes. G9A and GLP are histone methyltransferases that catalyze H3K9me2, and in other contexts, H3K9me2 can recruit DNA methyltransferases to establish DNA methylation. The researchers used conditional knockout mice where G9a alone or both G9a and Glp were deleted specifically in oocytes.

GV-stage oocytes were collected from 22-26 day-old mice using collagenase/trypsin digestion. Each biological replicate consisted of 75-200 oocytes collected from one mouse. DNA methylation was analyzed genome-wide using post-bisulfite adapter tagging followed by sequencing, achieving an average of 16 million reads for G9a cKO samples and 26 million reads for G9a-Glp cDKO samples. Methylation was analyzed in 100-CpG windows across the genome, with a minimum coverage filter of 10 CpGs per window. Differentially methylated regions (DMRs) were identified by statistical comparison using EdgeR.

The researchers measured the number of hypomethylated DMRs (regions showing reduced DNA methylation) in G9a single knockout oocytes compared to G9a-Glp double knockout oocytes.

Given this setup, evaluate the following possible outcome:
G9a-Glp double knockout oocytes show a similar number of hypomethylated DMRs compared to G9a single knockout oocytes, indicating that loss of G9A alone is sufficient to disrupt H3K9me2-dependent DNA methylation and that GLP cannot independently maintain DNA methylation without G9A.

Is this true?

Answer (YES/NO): NO